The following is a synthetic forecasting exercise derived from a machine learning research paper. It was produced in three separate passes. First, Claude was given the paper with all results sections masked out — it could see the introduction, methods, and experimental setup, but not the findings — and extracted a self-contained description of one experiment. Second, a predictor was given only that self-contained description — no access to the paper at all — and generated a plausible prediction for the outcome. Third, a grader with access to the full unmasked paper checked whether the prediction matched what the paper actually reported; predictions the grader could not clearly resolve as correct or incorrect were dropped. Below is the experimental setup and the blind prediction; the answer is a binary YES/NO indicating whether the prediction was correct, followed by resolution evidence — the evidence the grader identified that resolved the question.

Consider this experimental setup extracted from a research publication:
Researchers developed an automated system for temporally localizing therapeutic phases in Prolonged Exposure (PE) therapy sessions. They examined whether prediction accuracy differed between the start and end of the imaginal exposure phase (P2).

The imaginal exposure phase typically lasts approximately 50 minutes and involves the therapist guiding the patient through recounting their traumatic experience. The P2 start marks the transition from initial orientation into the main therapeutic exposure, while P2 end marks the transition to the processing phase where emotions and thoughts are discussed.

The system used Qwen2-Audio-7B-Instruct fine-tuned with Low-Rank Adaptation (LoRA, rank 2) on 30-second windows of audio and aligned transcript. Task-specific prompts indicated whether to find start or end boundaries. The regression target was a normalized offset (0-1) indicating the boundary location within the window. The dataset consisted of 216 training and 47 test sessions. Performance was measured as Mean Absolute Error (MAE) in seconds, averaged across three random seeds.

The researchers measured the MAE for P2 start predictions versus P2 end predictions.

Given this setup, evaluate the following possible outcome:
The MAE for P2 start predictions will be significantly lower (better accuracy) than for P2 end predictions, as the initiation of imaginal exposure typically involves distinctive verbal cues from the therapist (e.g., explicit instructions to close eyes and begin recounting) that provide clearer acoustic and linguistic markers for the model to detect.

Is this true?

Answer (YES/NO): NO